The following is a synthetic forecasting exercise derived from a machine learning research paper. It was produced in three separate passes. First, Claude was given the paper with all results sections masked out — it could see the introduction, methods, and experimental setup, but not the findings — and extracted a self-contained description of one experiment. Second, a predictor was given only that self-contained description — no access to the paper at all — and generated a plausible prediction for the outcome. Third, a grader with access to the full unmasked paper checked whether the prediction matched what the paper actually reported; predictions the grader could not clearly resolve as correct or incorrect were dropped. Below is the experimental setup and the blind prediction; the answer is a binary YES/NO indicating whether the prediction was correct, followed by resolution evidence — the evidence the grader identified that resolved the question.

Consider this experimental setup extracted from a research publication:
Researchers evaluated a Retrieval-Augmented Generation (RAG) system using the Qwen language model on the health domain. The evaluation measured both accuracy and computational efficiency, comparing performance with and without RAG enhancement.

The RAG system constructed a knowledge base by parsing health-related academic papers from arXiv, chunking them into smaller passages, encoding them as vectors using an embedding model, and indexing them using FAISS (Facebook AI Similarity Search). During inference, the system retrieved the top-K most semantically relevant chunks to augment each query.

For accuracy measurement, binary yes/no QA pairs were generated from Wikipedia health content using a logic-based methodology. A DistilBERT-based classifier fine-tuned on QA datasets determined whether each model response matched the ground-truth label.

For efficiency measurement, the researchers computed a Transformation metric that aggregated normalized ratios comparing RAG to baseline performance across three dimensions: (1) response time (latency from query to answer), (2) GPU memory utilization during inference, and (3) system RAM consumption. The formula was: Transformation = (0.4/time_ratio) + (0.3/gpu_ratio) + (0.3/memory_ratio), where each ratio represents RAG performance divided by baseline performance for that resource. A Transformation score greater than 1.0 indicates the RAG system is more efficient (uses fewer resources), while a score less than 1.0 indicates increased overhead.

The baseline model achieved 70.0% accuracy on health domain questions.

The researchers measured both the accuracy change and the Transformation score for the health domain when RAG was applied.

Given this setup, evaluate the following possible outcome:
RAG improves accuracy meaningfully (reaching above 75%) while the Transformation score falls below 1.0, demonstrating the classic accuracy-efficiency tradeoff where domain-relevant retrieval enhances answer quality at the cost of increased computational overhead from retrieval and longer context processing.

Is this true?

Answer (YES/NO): NO